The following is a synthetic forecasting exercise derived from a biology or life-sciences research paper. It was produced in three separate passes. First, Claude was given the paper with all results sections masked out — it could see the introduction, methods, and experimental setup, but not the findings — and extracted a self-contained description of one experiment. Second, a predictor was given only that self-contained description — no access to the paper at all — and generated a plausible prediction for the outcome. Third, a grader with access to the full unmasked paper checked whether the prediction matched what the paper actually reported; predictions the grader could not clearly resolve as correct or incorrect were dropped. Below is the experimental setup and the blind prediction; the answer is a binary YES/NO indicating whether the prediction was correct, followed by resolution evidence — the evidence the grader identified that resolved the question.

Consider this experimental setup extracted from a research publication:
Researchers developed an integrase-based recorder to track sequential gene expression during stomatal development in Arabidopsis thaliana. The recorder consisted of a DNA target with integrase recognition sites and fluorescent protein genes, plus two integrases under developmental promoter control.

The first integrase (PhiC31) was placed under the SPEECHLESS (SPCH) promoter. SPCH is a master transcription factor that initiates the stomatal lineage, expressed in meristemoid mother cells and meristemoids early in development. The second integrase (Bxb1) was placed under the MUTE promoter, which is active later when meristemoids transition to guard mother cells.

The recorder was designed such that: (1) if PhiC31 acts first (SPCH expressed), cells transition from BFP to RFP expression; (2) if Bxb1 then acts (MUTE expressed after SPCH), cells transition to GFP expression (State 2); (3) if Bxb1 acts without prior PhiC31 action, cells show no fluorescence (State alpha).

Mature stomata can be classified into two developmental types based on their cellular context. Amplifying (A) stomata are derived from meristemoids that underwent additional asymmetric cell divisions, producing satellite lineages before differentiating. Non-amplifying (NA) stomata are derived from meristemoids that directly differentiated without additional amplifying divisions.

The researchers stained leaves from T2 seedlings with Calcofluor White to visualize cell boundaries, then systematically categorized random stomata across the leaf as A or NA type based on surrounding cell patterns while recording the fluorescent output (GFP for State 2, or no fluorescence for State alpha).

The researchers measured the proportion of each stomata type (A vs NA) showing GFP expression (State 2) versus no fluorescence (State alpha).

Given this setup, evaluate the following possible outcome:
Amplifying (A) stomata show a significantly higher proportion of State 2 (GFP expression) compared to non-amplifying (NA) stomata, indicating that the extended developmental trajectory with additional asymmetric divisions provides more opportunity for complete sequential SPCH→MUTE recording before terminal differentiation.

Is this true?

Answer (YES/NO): YES